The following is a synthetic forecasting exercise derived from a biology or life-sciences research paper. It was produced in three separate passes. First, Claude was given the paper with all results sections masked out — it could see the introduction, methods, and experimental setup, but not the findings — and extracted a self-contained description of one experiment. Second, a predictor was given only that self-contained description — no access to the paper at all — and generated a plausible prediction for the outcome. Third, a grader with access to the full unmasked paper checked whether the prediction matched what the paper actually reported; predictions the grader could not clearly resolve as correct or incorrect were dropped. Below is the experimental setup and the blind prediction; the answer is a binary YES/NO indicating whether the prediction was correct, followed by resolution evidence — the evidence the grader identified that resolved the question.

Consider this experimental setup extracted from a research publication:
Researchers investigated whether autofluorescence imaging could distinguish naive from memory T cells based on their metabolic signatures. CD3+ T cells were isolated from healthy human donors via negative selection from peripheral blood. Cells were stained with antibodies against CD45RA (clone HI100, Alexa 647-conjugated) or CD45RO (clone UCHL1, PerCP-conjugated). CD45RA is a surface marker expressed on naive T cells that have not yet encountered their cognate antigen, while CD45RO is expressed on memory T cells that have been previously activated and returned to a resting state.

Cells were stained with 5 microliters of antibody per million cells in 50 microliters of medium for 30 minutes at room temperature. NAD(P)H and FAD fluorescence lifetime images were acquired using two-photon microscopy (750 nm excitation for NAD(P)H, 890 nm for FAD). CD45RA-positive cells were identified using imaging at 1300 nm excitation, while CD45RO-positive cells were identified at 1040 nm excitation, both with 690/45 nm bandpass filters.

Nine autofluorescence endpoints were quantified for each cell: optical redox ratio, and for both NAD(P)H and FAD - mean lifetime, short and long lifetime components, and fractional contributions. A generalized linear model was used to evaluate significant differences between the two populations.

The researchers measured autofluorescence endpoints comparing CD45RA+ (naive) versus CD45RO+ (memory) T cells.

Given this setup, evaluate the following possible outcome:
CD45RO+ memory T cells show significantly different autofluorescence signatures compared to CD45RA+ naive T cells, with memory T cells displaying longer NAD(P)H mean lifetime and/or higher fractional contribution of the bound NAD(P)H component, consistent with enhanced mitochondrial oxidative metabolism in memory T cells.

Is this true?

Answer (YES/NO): NO